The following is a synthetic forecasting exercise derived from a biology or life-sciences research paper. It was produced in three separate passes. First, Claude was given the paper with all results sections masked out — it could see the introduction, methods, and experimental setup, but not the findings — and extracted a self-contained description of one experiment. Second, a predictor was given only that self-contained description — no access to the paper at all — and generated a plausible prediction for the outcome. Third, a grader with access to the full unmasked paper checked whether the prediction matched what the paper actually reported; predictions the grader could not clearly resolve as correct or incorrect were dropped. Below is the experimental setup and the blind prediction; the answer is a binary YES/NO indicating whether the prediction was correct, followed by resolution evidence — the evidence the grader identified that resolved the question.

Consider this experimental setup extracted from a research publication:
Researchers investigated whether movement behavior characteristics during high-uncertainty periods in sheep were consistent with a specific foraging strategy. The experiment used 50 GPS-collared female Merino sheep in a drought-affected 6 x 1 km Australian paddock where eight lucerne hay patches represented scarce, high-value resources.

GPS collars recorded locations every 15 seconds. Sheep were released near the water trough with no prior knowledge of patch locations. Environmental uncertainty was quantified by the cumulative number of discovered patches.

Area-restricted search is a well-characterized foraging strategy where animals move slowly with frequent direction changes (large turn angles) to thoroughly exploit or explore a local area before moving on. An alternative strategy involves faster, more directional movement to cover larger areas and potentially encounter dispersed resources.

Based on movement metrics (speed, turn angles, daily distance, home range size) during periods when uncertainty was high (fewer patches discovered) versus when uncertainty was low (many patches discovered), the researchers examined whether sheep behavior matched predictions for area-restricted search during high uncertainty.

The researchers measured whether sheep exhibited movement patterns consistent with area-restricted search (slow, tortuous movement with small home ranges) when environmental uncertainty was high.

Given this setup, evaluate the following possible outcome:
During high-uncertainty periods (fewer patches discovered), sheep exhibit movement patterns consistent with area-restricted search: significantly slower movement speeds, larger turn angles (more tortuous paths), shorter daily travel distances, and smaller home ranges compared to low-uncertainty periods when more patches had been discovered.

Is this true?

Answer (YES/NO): YES